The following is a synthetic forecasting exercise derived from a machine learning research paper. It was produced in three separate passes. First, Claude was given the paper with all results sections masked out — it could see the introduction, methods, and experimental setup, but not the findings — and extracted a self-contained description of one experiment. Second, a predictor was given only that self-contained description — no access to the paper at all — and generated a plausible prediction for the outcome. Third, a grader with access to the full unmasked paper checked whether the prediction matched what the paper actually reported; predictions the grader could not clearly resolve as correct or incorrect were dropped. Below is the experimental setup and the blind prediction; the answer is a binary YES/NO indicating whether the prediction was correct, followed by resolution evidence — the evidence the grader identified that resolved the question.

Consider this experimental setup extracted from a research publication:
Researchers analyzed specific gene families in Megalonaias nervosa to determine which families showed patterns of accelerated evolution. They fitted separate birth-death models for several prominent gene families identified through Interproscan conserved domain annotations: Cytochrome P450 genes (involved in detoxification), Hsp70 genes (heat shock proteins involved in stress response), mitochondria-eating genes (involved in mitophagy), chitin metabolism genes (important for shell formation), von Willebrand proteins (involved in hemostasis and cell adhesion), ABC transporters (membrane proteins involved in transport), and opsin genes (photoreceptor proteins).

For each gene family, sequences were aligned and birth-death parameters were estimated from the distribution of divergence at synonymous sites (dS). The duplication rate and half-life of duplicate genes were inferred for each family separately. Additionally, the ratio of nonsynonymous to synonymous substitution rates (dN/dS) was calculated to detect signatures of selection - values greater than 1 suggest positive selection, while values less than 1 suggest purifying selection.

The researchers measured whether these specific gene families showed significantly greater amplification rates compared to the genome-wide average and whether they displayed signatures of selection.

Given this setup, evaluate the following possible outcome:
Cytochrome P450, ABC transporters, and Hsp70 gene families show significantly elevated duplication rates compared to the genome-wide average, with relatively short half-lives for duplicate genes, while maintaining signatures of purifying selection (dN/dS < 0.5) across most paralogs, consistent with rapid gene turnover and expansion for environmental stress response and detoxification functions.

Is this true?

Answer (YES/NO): NO